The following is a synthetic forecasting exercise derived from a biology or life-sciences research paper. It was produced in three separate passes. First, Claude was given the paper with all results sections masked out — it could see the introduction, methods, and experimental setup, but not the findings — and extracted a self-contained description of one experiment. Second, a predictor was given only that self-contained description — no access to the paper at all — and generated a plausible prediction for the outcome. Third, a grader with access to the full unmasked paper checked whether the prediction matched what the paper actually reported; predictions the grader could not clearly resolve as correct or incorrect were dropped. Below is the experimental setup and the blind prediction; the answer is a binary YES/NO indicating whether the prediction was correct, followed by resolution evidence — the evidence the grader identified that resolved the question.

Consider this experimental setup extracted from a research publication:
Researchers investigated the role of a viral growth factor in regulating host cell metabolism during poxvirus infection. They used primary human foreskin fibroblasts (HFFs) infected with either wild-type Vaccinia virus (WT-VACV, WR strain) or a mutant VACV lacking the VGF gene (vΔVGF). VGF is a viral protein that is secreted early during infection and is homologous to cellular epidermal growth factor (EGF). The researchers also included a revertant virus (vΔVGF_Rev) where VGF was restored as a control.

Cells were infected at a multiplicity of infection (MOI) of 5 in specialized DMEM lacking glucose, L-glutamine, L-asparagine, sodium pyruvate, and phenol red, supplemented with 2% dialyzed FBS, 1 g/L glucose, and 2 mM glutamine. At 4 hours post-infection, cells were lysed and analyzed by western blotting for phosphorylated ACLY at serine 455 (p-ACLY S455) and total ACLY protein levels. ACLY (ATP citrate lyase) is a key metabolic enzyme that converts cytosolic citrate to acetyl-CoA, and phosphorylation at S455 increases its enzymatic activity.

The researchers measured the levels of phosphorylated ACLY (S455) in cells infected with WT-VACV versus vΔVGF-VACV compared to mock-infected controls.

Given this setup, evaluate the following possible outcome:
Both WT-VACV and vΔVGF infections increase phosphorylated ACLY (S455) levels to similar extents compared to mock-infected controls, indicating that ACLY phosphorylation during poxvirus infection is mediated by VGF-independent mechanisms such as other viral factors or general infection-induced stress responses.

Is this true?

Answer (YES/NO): NO